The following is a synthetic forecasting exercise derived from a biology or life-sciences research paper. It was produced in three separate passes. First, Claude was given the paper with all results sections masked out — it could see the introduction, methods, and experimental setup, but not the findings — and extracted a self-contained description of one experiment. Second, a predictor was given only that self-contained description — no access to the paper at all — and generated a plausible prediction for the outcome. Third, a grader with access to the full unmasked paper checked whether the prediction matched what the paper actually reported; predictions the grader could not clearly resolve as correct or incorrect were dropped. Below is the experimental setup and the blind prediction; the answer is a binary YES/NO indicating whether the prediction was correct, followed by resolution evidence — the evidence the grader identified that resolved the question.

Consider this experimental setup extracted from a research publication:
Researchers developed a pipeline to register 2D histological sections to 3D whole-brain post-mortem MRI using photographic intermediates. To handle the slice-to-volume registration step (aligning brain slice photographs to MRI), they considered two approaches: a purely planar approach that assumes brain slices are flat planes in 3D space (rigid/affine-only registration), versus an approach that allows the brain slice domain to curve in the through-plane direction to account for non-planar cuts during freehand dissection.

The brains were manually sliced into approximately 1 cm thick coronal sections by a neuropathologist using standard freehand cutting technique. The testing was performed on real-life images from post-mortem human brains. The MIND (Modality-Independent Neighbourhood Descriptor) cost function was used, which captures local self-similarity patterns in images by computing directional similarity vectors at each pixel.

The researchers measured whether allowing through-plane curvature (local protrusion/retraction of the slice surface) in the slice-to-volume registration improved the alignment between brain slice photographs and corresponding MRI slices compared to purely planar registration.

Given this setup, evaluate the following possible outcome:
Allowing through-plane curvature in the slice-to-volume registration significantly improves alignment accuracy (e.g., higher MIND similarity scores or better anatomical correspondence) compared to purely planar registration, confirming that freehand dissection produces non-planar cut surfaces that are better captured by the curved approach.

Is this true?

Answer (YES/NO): YES